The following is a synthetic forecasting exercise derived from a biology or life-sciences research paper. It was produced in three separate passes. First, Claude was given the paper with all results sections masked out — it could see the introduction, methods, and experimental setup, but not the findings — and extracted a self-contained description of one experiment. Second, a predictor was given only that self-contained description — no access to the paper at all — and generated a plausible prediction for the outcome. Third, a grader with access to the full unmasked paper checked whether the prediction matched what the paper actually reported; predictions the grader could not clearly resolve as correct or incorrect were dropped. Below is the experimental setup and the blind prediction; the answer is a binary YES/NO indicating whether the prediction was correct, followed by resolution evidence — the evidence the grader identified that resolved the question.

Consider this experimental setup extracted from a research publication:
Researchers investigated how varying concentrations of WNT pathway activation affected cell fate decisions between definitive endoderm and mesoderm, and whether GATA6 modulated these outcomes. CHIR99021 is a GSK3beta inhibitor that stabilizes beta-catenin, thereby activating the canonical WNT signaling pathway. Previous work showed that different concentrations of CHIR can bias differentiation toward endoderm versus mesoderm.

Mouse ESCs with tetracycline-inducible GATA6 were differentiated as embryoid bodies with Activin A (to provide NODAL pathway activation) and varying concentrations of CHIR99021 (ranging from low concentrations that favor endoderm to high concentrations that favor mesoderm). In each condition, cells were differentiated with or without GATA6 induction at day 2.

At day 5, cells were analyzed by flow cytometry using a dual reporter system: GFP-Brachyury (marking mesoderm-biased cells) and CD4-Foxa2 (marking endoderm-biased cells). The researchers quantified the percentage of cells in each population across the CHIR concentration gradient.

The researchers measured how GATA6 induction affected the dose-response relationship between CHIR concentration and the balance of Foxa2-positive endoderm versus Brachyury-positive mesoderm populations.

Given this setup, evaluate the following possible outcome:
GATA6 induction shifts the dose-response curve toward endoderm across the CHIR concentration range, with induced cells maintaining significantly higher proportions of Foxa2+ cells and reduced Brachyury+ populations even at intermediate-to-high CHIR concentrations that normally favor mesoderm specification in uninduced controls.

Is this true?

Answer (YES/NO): NO